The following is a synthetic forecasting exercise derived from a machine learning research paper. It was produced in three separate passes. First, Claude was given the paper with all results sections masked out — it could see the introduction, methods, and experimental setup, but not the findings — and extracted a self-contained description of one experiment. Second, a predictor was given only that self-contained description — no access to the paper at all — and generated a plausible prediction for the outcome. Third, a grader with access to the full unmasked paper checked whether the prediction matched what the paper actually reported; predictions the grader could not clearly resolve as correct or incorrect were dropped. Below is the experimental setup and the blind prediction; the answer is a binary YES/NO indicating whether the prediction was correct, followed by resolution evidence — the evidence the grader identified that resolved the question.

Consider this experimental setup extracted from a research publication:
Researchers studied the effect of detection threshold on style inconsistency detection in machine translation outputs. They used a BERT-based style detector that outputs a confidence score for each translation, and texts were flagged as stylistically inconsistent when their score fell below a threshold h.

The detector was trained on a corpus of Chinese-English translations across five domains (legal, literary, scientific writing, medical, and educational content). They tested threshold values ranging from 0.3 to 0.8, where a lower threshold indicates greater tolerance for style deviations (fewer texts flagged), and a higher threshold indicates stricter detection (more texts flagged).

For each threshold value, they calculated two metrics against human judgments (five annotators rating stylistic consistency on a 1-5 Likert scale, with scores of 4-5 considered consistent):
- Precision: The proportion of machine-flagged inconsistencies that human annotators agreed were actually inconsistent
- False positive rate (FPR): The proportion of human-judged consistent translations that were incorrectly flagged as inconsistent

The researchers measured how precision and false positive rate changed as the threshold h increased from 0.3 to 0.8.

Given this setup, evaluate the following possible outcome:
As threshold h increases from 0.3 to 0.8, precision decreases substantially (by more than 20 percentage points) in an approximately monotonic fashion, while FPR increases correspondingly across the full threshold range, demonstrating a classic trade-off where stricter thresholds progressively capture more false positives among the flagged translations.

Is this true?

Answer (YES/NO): NO